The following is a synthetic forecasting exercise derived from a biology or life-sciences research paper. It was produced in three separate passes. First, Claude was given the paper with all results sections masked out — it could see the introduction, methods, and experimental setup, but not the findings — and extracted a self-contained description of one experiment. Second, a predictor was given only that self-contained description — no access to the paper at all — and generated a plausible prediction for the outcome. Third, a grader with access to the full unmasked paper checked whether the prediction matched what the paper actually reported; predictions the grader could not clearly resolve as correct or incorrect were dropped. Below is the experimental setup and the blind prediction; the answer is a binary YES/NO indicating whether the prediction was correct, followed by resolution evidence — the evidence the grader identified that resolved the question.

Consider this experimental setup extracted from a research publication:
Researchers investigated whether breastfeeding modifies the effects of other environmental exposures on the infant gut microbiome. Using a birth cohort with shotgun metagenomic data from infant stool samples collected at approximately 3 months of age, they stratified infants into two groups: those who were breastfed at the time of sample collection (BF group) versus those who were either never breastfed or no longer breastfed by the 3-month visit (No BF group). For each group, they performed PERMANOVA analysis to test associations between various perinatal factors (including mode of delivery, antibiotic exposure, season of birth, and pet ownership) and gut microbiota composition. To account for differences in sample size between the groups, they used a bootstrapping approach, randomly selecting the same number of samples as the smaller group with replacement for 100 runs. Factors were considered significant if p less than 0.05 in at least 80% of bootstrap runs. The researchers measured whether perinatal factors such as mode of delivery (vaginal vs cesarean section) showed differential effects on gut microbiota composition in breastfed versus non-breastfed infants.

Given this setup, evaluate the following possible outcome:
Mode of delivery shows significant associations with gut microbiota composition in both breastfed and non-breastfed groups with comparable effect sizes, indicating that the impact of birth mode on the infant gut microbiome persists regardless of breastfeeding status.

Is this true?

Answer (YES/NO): NO